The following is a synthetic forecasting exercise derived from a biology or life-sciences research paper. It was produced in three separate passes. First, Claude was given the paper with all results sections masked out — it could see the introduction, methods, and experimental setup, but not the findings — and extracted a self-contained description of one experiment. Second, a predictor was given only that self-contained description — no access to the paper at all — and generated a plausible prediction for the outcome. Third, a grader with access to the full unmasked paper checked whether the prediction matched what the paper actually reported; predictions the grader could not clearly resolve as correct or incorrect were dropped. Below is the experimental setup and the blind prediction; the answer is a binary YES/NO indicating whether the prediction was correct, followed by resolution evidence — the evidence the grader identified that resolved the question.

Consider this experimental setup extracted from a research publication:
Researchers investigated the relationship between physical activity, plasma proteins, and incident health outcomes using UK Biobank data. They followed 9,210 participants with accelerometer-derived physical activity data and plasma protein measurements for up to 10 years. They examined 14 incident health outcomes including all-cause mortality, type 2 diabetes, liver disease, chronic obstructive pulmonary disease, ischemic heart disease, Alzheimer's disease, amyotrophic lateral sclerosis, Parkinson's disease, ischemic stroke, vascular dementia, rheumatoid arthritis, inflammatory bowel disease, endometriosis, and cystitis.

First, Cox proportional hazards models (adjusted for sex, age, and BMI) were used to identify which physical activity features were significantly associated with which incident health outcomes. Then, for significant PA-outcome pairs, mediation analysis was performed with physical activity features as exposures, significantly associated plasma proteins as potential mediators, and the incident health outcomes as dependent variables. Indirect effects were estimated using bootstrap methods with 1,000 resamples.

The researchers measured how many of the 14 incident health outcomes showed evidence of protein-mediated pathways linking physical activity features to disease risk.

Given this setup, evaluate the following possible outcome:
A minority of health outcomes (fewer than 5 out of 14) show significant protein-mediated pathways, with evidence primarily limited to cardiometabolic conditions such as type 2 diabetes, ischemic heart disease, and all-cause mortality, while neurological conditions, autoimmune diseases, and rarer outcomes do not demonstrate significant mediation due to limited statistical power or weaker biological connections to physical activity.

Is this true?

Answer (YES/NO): NO